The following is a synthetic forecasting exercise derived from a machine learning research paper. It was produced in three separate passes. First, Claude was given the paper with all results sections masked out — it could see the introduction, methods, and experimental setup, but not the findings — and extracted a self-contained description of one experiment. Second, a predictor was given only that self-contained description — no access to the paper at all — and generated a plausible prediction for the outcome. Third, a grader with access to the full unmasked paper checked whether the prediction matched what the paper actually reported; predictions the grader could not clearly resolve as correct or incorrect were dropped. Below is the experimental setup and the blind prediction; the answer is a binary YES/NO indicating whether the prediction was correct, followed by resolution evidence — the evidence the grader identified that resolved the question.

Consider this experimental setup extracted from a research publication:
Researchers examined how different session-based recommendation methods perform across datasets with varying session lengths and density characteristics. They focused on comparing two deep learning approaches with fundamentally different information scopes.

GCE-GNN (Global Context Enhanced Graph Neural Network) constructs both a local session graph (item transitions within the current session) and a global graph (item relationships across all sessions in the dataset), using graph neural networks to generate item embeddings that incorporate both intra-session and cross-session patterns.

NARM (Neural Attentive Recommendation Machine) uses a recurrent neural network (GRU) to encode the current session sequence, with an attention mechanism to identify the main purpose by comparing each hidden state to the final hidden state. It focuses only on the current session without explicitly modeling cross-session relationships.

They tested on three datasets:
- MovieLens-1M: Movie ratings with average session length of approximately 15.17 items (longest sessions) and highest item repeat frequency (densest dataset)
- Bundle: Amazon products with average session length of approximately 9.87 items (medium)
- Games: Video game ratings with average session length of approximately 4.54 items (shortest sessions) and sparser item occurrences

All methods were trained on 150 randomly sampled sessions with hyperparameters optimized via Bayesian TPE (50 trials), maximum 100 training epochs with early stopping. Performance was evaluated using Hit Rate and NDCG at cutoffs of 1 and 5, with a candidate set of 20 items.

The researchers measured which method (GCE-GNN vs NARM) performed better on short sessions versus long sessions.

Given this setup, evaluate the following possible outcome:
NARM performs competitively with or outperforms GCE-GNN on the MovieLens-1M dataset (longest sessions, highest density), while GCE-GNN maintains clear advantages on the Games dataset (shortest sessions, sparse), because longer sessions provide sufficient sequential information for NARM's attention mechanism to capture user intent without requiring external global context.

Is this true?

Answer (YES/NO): YES